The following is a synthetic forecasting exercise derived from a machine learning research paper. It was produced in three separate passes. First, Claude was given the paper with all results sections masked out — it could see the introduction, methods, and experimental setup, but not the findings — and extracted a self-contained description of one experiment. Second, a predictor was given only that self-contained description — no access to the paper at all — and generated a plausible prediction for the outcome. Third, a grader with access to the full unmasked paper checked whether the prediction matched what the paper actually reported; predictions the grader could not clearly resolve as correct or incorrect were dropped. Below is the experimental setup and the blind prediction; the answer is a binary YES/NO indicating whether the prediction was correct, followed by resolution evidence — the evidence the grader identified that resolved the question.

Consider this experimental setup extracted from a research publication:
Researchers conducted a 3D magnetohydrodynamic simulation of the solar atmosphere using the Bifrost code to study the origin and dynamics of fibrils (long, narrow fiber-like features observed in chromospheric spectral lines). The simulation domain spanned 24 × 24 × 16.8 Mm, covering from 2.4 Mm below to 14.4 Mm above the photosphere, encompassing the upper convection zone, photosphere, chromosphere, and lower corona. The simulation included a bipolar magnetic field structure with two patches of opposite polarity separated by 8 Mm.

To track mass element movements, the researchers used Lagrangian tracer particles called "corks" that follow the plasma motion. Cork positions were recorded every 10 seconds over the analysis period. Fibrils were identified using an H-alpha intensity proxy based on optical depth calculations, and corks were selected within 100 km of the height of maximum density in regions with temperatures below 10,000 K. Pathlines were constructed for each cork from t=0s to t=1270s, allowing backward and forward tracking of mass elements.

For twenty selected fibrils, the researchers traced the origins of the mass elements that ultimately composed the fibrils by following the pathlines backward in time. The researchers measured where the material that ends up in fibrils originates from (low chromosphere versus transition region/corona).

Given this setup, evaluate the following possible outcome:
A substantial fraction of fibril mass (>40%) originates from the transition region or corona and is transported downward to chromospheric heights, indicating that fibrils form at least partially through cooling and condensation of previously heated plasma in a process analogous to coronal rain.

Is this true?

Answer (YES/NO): NO